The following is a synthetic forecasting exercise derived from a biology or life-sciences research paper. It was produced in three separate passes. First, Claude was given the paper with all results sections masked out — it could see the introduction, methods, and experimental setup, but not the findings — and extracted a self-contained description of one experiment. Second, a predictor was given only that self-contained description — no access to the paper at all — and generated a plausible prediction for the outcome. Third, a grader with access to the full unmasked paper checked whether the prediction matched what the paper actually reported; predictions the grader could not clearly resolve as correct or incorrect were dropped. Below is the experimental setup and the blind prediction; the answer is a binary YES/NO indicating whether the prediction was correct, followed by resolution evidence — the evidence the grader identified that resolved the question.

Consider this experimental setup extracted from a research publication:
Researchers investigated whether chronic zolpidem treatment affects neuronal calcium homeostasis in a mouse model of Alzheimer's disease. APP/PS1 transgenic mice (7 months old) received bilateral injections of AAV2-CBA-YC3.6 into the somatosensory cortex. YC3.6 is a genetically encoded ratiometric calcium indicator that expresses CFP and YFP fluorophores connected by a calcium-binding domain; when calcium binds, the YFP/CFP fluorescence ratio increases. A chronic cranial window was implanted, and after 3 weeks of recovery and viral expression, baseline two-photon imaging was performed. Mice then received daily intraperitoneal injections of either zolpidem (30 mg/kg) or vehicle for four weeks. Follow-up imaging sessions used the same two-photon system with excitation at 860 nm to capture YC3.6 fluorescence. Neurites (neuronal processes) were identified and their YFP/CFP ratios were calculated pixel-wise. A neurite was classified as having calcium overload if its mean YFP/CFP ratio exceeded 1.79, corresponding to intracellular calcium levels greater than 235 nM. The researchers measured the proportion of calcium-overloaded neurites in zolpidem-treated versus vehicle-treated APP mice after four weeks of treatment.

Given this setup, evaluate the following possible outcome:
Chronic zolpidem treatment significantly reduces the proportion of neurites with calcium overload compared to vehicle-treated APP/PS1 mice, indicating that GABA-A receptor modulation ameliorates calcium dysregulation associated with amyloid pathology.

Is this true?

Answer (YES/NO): YES